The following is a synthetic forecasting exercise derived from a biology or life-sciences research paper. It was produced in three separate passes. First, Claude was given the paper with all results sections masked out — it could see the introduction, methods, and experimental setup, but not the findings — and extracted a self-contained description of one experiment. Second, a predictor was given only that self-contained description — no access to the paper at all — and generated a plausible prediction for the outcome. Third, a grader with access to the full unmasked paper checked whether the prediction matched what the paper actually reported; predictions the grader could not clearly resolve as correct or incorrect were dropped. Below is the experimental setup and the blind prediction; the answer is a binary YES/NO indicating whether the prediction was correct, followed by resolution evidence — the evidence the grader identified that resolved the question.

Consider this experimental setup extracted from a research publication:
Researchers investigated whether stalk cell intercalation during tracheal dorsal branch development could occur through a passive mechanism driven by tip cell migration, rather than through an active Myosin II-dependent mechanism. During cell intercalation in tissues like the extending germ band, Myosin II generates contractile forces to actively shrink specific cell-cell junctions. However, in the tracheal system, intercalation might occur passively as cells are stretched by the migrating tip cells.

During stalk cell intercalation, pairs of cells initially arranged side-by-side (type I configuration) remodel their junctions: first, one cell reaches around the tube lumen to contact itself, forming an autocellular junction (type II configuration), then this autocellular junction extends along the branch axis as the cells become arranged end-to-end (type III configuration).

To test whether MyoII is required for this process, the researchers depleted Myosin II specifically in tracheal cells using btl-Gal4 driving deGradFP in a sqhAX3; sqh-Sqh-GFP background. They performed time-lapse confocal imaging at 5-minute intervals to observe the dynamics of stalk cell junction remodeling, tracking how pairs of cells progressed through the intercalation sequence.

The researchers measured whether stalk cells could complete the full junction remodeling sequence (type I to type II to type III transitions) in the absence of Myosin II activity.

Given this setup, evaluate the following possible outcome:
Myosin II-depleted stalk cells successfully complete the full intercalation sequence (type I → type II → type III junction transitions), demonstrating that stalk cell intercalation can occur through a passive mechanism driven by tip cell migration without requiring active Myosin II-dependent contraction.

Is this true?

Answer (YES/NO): YES